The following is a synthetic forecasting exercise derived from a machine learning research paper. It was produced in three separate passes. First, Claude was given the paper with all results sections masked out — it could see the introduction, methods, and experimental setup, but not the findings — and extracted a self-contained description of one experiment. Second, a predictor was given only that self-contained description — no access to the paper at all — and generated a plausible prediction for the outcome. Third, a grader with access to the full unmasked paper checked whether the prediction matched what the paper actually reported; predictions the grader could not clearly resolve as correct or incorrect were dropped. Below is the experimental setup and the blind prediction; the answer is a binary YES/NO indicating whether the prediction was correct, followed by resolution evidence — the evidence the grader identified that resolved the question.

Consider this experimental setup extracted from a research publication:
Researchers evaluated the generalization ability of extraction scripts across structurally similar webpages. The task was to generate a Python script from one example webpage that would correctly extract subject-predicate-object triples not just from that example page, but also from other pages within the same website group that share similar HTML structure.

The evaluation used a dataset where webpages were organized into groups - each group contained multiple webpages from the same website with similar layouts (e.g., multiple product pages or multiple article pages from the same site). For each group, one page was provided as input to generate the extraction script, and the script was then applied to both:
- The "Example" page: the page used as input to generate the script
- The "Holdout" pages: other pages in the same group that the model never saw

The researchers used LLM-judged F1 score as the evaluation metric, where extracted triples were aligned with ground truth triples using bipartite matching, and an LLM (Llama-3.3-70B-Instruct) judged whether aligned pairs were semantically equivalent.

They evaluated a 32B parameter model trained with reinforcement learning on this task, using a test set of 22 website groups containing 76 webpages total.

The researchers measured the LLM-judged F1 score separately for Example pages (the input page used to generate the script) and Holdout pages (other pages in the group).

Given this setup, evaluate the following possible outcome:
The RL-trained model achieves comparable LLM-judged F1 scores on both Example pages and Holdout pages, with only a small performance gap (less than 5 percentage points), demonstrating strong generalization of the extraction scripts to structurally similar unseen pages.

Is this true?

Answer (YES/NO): YES